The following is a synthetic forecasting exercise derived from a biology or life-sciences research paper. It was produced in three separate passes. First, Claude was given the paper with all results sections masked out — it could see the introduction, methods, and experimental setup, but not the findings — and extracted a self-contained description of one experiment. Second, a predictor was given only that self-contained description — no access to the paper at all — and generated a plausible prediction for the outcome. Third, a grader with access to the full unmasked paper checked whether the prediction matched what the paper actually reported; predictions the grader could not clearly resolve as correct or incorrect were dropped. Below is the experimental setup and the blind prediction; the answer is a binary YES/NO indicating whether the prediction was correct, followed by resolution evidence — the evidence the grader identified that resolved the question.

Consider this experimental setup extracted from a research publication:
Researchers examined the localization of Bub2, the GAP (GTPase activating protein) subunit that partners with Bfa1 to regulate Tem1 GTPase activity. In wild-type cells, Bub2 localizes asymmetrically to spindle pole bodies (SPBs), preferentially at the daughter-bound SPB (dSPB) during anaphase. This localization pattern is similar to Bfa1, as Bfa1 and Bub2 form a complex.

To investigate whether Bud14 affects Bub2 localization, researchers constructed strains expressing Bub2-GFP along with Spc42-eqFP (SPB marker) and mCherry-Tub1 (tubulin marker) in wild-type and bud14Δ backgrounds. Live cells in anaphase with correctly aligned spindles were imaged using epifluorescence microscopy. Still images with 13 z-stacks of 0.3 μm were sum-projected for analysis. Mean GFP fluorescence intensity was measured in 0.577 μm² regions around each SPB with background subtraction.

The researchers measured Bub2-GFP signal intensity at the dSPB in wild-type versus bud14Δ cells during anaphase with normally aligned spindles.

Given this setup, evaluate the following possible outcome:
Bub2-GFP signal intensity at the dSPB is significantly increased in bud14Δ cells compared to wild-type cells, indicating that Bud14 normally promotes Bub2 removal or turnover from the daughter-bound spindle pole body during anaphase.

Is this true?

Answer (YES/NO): YES